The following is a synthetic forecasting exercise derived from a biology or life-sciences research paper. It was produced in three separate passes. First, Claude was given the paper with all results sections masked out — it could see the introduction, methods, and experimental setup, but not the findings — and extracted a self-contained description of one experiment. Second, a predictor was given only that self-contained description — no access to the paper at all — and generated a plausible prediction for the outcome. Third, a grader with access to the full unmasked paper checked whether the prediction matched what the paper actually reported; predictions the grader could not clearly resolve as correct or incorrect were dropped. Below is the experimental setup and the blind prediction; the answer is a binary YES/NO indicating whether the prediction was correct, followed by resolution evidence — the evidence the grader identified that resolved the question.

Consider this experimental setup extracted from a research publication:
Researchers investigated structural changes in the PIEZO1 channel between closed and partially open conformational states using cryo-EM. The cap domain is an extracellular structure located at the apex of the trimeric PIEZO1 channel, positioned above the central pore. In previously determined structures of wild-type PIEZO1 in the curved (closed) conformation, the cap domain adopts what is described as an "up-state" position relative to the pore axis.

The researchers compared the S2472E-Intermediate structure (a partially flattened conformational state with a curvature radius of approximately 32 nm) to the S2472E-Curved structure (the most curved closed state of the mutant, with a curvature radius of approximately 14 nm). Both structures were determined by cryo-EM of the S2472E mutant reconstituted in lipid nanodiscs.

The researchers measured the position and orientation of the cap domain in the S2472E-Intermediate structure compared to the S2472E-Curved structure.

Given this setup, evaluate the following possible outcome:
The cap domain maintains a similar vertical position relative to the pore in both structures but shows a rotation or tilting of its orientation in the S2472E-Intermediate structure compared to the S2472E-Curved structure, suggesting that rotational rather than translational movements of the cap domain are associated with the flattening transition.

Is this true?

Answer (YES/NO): NO